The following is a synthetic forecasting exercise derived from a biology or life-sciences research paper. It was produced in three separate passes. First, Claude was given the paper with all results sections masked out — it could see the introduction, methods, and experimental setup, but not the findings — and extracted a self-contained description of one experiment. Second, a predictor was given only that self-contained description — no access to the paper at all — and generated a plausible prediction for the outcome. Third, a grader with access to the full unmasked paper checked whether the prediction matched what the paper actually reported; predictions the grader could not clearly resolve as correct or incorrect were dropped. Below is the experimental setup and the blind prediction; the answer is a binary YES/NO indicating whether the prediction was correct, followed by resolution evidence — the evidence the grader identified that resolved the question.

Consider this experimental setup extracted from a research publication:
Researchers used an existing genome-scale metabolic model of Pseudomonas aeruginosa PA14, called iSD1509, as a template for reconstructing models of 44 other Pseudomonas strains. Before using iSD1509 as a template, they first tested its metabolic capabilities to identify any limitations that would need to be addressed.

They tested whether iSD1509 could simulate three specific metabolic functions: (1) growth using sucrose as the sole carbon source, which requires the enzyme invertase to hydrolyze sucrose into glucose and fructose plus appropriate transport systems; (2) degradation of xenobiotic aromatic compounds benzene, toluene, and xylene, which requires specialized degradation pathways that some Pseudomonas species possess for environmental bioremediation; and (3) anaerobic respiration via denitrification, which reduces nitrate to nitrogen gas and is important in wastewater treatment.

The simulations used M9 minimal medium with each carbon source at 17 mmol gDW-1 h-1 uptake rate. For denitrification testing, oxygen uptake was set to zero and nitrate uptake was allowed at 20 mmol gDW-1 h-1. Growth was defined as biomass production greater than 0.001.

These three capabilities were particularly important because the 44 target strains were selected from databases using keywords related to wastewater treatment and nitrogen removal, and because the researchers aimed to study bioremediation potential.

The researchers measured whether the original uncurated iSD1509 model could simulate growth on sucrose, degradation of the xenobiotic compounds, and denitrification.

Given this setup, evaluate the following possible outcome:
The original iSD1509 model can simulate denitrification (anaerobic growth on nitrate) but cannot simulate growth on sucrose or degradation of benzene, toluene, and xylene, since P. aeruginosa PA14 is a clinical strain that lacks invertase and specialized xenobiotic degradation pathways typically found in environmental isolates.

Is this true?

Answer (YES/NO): NO